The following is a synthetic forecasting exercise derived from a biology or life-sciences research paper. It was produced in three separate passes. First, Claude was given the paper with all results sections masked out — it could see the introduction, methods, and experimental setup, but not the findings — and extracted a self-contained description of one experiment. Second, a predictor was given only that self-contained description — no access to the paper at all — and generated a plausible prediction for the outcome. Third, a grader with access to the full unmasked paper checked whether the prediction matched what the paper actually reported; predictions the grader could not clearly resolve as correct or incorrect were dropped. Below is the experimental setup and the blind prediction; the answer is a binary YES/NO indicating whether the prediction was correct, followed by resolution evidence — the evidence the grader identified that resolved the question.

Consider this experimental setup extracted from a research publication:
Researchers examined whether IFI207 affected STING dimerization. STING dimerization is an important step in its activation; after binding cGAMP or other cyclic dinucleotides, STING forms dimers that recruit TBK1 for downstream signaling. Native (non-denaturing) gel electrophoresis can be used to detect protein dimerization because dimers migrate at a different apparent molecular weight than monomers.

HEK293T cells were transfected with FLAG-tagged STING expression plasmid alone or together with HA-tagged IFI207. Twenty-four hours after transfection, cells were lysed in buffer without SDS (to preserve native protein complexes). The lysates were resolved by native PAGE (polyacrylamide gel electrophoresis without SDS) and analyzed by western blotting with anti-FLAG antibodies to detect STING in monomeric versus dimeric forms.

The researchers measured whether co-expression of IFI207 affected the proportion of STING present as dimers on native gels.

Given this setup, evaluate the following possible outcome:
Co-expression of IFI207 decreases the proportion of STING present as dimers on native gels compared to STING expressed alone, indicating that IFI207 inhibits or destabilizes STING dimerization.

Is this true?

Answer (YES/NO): NO